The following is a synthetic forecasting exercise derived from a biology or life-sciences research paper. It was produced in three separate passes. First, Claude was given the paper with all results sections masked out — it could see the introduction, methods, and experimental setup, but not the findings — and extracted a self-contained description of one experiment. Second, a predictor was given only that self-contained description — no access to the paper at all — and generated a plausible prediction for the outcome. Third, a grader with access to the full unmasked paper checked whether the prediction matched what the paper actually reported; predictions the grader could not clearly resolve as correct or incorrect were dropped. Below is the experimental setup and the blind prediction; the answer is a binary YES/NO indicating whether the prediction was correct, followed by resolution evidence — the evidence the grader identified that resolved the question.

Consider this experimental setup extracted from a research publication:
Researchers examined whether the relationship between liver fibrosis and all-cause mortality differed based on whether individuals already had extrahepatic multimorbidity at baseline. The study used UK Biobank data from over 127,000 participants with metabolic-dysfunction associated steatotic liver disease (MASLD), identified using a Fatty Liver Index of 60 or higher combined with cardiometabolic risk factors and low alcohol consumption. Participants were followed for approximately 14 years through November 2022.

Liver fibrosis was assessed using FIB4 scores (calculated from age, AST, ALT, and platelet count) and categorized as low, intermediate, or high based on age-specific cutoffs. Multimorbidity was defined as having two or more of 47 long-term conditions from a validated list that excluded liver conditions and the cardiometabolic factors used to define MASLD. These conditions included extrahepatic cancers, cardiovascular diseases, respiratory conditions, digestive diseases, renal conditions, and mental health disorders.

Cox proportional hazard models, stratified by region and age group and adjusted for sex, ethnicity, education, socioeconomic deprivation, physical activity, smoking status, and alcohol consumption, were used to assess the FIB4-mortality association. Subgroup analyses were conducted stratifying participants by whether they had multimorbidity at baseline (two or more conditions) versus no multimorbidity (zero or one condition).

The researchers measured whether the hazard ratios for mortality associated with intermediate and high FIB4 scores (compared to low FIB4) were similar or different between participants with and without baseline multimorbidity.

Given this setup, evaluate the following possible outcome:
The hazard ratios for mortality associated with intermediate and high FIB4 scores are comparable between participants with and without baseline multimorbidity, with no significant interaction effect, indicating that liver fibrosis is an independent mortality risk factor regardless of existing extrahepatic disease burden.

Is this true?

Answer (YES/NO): YES